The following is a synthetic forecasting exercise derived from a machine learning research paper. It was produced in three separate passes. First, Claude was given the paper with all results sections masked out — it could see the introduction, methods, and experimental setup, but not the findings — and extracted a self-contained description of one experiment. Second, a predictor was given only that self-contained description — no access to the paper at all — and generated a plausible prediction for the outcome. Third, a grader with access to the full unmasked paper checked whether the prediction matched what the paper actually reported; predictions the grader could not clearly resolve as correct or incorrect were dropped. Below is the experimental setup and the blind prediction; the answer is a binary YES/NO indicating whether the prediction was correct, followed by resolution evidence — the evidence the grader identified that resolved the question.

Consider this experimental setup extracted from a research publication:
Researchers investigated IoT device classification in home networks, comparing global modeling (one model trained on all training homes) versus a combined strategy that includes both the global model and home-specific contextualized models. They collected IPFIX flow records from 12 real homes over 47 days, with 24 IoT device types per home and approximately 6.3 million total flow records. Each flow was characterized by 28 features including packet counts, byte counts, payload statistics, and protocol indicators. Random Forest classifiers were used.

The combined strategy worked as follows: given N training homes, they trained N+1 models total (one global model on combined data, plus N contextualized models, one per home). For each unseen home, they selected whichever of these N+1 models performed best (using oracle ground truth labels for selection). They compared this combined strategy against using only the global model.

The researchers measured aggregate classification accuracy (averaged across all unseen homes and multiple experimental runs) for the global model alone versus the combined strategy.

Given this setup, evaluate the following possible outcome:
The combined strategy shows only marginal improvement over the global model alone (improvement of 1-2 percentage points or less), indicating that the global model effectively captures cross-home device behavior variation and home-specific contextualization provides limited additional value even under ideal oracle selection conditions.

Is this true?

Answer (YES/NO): NO